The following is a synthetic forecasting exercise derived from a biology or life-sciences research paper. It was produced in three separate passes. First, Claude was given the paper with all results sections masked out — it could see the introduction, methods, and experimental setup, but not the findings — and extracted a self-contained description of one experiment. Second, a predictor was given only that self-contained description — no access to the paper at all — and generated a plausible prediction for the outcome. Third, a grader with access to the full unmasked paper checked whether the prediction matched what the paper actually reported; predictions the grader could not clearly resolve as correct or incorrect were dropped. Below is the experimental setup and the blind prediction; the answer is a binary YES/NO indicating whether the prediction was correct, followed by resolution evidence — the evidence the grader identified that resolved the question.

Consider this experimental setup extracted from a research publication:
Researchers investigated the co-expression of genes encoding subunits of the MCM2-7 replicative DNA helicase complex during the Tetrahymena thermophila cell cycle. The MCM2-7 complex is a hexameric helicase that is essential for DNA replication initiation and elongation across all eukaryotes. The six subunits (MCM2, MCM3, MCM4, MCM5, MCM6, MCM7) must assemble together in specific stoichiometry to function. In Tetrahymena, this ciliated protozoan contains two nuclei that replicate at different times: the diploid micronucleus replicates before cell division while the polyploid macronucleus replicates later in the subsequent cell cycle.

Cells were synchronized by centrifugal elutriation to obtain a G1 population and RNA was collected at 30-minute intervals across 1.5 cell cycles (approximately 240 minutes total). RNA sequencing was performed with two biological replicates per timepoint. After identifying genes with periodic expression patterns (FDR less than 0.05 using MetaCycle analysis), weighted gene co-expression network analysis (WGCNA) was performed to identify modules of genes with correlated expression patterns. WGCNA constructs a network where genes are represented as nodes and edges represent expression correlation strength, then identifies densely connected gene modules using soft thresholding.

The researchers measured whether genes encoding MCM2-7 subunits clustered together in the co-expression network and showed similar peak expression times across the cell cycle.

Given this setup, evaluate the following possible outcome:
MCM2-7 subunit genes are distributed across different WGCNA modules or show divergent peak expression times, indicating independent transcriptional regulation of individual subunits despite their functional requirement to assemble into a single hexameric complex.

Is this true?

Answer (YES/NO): NO